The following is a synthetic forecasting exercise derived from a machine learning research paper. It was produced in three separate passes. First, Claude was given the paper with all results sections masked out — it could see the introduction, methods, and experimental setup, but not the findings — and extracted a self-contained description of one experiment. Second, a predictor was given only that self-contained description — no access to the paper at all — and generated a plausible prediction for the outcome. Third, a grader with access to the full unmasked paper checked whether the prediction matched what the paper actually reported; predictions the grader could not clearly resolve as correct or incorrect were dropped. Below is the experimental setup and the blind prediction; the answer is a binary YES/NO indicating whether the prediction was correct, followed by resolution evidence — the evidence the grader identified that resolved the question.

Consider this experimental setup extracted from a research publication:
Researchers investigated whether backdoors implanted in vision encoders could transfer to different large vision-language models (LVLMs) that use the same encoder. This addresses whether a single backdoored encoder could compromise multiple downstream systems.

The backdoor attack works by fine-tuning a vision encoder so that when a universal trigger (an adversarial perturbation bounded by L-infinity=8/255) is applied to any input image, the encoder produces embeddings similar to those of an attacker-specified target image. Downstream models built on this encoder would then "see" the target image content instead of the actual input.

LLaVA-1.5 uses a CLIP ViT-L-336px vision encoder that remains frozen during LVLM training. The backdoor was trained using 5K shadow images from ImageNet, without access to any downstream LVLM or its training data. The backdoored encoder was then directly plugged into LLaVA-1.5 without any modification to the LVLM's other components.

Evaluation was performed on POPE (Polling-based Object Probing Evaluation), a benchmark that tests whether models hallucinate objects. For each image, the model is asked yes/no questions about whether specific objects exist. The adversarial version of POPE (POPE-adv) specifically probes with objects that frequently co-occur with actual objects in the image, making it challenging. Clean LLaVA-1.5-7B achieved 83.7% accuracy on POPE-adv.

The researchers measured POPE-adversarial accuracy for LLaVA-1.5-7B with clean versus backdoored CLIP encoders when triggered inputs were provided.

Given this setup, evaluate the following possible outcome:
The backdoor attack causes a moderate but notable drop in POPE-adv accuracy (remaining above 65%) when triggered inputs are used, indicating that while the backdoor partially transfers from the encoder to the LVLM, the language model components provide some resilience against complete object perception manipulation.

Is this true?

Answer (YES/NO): NO